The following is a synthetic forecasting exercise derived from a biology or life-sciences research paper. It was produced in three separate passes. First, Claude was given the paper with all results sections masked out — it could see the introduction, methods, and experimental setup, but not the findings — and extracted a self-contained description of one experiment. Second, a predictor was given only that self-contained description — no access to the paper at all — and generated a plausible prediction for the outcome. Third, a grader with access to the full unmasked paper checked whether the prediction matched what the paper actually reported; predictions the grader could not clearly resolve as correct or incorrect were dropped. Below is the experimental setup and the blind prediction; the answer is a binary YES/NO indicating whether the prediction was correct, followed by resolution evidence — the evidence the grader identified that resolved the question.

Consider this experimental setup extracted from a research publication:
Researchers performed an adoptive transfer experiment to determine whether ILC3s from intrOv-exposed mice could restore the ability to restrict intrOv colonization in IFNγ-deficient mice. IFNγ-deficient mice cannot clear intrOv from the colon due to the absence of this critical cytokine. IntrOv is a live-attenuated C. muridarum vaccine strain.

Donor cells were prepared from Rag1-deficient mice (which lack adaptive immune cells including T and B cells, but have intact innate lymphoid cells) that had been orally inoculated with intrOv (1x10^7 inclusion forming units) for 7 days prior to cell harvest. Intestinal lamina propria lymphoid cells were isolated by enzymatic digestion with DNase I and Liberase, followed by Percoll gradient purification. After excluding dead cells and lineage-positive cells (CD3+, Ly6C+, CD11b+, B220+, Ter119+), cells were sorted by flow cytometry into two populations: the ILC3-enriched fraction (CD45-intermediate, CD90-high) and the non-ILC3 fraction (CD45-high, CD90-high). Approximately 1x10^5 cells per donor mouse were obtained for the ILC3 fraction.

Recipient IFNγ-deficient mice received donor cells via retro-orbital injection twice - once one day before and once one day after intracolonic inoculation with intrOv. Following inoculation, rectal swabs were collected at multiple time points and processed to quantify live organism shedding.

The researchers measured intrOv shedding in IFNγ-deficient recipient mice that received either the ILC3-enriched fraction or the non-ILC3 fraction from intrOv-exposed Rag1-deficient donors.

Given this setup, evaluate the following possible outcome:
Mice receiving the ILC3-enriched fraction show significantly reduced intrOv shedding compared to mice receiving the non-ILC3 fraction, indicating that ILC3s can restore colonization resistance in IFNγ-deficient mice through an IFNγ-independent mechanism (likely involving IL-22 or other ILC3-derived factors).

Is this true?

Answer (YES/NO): NO